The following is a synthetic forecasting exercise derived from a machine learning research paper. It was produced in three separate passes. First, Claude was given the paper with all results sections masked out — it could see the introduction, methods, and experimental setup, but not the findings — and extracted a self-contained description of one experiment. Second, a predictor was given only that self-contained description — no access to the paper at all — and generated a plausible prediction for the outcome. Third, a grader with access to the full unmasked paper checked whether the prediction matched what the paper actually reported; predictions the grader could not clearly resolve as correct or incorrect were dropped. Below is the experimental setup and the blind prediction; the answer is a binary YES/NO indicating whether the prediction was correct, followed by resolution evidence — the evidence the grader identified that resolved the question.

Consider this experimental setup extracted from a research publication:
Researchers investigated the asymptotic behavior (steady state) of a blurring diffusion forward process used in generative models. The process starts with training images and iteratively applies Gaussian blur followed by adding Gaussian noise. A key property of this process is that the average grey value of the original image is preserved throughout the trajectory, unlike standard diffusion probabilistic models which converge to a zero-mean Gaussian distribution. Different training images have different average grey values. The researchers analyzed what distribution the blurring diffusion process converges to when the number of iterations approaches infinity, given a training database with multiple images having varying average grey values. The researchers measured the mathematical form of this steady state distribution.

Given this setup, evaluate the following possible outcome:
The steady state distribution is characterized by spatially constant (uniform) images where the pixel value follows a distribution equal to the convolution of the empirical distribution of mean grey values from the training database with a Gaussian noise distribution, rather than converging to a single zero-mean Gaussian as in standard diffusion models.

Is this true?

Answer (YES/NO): NO